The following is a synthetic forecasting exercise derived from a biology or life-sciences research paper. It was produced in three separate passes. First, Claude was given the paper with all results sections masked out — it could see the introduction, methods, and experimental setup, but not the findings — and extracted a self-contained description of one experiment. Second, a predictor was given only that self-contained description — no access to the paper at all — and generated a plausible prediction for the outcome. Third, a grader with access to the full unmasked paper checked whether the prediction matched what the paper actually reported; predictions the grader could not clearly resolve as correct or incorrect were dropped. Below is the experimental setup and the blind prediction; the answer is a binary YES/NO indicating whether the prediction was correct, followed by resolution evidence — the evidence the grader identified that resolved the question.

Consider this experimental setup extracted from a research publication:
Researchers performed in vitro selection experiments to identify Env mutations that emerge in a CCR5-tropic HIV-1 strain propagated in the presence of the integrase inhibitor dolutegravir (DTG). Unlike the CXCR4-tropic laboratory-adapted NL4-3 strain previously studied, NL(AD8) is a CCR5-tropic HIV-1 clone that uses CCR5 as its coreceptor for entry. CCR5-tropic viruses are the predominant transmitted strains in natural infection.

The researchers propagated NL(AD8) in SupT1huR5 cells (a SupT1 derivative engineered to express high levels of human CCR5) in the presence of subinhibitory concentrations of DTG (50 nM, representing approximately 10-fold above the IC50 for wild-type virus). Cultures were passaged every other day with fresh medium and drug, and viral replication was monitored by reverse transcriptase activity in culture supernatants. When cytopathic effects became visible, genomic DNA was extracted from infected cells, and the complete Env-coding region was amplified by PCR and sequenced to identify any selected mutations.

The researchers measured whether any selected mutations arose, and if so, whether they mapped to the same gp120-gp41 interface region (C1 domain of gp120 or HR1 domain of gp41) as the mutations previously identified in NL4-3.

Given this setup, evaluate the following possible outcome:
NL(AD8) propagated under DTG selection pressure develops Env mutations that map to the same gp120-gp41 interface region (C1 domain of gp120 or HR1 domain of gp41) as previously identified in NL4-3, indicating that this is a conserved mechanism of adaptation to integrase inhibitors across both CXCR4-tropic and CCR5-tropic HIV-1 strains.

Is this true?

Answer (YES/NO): NO